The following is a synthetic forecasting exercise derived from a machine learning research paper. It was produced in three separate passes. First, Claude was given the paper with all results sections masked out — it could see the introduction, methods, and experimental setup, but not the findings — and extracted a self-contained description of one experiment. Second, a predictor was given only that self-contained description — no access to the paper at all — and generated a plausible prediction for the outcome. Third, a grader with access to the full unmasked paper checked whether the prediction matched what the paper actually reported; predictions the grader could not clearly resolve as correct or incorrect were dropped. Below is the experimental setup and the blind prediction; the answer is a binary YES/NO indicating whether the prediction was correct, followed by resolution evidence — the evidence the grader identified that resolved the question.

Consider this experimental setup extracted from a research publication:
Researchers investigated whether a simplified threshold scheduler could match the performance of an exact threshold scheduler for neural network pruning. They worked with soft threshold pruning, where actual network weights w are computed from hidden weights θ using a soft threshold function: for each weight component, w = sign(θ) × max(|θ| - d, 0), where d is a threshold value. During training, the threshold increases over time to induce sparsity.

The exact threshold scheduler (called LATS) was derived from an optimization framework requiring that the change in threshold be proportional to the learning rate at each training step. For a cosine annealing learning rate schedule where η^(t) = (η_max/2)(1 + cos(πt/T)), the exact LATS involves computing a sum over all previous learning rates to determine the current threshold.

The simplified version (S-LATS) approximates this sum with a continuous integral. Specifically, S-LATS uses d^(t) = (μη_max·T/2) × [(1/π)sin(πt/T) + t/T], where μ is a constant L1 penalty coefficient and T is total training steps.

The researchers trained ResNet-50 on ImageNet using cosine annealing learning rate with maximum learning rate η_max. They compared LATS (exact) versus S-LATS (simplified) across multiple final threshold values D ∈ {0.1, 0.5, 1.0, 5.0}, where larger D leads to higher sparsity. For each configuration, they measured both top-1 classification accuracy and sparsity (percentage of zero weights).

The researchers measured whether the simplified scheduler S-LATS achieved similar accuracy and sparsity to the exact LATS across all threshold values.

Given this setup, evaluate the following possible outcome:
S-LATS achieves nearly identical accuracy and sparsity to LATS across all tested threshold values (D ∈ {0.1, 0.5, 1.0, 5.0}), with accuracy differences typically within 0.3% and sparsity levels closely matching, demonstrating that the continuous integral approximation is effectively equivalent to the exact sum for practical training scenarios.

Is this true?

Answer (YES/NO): YES